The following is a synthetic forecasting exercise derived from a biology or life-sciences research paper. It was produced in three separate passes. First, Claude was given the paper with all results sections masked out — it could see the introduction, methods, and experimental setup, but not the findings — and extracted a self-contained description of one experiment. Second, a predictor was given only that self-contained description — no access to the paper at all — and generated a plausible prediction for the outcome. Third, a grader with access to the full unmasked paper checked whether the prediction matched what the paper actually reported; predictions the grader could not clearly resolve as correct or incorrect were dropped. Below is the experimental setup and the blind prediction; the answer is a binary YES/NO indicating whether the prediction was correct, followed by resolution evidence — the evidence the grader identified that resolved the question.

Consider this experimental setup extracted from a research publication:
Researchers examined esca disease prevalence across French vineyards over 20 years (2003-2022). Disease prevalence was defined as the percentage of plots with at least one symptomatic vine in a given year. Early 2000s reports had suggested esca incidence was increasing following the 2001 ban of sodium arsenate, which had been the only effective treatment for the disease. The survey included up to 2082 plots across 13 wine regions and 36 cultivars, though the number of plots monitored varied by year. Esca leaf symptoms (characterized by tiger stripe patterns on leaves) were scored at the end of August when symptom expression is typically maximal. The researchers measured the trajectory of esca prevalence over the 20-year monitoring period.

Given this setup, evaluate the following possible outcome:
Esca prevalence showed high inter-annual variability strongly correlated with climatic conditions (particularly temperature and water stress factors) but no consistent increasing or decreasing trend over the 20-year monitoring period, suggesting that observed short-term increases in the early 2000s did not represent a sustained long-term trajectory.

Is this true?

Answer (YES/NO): NO